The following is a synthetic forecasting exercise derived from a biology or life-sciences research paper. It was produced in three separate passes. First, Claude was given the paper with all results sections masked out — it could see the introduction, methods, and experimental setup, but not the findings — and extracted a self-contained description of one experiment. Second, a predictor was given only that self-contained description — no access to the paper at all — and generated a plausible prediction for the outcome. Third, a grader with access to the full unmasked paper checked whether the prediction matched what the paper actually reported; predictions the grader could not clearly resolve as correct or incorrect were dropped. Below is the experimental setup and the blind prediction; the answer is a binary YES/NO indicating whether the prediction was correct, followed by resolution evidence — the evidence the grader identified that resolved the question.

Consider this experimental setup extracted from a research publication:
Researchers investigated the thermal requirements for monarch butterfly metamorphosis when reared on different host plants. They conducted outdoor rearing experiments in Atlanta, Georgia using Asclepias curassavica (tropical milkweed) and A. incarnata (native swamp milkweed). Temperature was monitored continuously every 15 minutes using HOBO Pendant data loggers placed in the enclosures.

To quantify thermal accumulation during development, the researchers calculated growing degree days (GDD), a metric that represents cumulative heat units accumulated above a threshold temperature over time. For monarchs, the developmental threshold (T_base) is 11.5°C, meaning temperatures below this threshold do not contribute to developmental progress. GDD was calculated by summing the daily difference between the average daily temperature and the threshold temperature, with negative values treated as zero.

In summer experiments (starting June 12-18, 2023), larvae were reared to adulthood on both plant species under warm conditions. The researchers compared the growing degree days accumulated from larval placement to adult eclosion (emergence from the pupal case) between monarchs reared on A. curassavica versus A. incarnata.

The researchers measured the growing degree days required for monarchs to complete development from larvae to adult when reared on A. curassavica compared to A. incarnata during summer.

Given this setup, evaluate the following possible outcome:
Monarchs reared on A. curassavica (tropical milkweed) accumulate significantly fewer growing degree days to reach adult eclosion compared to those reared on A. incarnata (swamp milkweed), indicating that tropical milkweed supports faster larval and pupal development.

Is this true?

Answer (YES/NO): YES